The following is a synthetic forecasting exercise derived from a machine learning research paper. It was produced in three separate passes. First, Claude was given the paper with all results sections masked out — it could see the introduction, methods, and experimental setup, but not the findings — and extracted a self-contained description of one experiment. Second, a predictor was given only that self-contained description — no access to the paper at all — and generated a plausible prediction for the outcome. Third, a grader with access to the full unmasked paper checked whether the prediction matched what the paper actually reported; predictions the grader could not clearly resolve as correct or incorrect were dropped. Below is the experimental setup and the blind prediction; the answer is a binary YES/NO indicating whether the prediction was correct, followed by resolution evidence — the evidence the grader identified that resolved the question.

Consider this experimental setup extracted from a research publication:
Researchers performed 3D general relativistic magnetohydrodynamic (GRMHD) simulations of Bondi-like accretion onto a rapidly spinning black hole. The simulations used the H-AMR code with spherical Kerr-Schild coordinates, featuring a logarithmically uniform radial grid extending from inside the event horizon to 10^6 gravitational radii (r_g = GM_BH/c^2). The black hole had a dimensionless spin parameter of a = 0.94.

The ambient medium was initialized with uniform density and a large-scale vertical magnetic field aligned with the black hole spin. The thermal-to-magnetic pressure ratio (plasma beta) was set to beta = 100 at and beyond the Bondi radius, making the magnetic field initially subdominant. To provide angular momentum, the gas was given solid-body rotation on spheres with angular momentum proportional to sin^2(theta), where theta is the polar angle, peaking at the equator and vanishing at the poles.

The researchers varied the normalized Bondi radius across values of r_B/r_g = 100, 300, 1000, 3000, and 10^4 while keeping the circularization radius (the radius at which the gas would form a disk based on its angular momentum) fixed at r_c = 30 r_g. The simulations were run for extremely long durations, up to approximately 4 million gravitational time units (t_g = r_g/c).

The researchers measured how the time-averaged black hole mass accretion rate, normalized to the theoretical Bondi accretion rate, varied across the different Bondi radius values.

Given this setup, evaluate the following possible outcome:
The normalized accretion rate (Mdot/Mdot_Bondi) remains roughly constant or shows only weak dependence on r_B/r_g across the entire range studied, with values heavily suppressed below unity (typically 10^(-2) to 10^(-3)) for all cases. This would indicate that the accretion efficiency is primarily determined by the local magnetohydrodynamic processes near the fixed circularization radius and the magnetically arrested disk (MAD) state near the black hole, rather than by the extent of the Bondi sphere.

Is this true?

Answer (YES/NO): NO